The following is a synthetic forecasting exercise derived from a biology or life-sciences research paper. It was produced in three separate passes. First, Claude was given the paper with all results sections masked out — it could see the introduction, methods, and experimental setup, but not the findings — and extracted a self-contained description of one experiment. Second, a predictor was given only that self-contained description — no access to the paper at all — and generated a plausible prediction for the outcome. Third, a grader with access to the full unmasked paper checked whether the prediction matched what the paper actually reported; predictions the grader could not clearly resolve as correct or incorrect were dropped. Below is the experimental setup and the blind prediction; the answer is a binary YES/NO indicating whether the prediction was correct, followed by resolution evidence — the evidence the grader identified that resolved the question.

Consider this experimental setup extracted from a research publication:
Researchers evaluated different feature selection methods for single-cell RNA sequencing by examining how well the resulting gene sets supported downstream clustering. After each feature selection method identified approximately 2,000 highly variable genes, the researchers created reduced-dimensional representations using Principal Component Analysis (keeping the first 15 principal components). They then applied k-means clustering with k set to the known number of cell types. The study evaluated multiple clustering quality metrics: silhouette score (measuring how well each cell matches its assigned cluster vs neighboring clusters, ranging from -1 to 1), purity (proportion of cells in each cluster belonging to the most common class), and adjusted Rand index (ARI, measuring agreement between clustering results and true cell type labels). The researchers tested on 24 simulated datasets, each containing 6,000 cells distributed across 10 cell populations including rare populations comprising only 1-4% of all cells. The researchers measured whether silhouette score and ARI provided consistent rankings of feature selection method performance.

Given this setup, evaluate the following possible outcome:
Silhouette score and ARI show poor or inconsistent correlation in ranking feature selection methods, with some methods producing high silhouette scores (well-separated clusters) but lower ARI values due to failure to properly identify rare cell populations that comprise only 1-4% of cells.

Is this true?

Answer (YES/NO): NO